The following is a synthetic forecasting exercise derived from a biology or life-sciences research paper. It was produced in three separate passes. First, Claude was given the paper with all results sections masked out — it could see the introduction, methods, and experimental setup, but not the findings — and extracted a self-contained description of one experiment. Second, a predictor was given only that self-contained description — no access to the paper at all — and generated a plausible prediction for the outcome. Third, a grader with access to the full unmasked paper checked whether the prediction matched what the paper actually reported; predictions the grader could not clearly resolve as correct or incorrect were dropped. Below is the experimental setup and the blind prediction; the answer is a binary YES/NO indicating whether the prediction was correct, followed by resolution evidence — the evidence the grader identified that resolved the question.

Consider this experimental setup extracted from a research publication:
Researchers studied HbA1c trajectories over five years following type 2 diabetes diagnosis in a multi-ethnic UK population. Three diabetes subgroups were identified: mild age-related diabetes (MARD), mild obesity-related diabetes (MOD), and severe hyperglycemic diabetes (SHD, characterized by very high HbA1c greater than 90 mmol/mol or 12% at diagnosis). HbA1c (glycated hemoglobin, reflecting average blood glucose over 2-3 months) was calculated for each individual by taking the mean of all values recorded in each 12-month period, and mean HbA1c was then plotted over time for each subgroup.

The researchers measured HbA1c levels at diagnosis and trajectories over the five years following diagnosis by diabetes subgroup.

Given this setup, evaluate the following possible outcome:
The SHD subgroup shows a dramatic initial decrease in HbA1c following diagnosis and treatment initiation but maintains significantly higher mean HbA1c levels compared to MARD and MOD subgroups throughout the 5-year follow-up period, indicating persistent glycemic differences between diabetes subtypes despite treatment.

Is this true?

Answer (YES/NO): YES